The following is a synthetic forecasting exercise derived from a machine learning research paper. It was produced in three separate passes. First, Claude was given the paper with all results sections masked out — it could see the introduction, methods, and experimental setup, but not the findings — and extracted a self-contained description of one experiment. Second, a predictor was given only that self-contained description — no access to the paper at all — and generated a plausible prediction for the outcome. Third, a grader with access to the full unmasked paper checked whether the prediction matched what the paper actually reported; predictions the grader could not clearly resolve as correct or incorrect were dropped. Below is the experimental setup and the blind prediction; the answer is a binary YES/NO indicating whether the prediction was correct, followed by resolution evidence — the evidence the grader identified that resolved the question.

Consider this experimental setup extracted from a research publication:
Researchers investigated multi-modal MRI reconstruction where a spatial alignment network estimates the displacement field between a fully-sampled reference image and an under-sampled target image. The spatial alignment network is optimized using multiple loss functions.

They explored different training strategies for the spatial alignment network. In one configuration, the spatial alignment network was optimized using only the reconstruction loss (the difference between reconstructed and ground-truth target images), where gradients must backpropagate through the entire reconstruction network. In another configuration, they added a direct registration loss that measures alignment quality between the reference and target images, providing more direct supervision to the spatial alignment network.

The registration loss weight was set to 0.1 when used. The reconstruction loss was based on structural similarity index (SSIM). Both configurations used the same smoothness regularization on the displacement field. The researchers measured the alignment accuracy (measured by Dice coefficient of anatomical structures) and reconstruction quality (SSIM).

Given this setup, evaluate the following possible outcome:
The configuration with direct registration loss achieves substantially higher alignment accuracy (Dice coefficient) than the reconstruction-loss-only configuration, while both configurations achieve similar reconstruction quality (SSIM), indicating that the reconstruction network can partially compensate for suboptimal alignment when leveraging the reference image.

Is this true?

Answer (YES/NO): NO